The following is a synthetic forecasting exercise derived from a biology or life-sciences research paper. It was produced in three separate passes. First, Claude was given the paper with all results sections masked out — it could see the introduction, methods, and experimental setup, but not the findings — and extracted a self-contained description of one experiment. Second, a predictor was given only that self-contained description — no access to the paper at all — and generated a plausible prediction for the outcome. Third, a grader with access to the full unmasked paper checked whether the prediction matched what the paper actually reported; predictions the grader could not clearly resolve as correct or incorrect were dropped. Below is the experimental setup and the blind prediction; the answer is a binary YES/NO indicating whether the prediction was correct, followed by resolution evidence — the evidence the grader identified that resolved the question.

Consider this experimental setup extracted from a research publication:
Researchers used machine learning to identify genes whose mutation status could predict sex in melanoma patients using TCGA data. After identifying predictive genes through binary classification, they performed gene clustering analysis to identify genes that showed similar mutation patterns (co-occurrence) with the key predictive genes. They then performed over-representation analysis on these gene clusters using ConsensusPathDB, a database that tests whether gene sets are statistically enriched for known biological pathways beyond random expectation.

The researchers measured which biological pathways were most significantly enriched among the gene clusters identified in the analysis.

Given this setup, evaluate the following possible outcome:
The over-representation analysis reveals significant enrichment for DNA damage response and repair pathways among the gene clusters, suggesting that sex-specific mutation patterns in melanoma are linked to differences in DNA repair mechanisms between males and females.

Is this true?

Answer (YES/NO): NO